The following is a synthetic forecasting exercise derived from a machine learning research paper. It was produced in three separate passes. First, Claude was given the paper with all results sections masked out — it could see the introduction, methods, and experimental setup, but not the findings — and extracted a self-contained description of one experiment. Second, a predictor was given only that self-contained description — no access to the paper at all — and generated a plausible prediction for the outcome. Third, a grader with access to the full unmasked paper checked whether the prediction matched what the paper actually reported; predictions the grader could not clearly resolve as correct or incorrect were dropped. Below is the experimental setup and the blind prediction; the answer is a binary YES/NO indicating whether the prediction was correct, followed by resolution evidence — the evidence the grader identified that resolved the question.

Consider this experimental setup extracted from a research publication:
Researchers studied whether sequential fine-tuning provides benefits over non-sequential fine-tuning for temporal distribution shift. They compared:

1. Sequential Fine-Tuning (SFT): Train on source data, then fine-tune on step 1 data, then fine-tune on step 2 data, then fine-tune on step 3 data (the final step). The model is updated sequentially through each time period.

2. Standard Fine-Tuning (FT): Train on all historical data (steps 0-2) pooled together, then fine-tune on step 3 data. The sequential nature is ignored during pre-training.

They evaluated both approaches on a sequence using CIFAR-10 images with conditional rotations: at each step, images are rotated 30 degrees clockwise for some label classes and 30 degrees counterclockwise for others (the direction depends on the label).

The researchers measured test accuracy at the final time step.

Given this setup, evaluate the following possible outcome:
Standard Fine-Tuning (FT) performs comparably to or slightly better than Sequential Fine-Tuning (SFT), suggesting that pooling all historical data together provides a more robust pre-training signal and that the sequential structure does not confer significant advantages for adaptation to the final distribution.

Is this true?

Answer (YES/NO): YES